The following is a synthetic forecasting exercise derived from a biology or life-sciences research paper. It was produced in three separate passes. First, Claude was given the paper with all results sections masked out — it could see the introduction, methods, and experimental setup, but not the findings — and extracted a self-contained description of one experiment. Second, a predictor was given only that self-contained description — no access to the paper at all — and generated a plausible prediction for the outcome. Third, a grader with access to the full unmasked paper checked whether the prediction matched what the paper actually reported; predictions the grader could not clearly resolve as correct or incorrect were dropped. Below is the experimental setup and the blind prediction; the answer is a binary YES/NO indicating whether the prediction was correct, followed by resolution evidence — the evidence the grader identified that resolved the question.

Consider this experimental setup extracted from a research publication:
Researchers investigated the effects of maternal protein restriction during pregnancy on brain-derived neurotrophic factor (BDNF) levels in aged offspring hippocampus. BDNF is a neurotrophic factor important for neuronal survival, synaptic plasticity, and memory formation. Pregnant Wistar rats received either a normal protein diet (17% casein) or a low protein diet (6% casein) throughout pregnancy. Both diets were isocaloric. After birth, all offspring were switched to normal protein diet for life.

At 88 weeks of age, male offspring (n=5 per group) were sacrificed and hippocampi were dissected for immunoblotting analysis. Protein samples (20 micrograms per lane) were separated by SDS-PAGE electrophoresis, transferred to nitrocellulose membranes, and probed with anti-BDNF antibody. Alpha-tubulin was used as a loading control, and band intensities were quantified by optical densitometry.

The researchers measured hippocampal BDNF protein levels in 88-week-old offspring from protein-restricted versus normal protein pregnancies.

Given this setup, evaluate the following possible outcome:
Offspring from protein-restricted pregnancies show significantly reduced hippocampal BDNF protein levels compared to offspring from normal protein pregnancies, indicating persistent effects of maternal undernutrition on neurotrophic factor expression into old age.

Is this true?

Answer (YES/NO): NO